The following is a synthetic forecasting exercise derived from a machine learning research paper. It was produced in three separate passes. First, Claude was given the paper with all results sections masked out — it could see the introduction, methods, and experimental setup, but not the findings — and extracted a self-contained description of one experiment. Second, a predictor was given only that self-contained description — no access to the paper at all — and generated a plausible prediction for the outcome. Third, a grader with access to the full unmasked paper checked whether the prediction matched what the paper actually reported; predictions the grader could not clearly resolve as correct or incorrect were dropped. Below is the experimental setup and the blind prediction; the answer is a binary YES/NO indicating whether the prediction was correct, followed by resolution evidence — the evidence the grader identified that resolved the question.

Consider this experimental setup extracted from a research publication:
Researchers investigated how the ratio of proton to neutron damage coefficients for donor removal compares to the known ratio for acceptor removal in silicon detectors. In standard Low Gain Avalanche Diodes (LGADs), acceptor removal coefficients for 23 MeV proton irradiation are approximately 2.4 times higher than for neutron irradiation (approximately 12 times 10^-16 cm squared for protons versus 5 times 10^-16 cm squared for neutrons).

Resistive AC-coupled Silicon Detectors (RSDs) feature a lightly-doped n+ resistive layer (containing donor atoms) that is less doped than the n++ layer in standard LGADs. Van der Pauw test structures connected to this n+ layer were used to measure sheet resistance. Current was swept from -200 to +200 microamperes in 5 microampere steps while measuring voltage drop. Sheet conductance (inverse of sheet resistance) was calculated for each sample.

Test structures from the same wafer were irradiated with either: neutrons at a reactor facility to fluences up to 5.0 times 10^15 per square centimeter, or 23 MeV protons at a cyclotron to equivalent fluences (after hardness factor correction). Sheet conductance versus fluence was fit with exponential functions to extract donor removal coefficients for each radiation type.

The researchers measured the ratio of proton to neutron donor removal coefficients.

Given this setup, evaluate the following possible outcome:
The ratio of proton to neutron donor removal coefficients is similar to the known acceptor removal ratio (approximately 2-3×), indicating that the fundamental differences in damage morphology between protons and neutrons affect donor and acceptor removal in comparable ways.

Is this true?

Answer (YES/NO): YES